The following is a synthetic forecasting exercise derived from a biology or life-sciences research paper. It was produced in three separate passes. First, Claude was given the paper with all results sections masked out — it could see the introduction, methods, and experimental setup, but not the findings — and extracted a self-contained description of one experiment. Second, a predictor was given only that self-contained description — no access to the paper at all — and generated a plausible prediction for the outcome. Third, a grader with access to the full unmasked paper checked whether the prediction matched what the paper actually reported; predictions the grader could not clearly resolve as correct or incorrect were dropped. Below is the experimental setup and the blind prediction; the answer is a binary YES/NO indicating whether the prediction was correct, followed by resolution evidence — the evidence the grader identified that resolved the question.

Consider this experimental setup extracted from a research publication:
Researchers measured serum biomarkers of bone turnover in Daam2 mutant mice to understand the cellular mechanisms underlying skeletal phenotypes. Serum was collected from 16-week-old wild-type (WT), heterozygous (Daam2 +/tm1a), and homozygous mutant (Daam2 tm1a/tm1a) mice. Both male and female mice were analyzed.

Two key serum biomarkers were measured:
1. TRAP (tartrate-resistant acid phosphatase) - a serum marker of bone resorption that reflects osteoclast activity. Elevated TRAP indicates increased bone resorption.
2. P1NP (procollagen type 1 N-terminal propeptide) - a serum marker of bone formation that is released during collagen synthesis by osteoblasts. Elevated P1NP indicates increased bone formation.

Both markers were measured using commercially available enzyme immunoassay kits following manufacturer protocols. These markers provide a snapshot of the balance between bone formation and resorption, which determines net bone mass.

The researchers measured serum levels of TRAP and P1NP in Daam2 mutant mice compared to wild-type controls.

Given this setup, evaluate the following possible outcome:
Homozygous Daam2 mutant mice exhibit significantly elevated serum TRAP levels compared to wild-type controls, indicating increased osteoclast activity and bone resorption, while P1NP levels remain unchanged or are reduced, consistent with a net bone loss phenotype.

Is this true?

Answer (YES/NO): NO